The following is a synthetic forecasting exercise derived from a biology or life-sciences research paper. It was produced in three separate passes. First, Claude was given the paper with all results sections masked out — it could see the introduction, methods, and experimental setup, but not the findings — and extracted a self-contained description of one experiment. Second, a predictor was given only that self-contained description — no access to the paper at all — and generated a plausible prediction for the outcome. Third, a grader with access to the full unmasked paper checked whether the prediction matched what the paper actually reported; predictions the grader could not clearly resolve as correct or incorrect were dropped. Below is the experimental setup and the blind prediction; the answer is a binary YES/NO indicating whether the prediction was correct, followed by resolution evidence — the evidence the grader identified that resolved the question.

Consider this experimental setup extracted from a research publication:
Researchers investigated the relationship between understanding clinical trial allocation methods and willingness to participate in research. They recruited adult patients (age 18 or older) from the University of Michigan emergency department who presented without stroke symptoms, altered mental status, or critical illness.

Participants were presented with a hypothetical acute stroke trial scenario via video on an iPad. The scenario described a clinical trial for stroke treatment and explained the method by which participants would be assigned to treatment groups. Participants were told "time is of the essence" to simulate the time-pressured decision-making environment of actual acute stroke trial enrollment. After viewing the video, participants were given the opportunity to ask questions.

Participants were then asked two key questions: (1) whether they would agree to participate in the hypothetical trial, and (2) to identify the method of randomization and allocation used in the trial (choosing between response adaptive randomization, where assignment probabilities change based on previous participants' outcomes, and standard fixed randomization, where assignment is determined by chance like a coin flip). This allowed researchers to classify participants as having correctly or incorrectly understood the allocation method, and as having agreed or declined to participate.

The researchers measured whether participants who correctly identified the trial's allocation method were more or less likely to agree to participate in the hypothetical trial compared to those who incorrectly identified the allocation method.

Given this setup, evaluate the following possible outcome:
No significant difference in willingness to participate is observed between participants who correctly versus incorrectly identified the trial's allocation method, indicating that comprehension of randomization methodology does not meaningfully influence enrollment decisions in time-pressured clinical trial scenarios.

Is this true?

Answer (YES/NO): NO